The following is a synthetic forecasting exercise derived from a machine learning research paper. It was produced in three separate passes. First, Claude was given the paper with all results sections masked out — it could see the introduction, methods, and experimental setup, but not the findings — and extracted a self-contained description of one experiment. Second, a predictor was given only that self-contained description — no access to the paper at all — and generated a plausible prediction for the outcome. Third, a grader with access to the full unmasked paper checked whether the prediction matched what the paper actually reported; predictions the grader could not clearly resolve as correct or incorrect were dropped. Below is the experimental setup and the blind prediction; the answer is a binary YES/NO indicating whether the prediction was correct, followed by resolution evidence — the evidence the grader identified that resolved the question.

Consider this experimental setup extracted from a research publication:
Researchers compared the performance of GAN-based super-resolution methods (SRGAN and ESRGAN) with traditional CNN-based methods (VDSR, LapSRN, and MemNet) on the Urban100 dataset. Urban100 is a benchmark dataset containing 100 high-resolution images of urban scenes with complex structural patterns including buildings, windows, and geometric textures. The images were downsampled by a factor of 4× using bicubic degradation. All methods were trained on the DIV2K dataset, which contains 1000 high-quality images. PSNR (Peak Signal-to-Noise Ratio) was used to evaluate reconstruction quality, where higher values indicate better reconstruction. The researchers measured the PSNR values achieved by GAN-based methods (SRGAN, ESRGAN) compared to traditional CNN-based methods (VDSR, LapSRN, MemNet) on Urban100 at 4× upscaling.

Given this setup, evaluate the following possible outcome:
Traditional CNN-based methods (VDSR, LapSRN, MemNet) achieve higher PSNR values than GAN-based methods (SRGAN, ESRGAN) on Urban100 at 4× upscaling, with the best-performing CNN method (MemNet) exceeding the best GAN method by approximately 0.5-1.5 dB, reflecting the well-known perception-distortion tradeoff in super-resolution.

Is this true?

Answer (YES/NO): YES